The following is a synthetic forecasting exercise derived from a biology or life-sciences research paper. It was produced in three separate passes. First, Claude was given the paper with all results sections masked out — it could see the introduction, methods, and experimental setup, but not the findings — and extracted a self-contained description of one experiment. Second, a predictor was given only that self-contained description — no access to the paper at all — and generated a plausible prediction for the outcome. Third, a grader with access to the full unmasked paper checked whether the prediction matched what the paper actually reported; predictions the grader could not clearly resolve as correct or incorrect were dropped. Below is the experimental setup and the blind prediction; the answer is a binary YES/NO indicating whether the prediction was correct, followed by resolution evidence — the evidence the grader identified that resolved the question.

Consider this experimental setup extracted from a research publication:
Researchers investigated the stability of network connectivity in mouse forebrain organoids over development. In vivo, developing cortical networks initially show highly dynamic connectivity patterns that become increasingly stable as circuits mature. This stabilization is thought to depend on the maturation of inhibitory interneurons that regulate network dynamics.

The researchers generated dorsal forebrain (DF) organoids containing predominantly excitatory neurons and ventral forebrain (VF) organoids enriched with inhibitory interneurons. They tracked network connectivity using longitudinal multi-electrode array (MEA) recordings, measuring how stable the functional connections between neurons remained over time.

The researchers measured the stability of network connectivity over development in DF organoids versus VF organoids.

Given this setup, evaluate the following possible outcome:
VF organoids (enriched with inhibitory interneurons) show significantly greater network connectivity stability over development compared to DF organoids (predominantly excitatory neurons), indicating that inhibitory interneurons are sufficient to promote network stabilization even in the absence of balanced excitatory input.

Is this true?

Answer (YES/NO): NO